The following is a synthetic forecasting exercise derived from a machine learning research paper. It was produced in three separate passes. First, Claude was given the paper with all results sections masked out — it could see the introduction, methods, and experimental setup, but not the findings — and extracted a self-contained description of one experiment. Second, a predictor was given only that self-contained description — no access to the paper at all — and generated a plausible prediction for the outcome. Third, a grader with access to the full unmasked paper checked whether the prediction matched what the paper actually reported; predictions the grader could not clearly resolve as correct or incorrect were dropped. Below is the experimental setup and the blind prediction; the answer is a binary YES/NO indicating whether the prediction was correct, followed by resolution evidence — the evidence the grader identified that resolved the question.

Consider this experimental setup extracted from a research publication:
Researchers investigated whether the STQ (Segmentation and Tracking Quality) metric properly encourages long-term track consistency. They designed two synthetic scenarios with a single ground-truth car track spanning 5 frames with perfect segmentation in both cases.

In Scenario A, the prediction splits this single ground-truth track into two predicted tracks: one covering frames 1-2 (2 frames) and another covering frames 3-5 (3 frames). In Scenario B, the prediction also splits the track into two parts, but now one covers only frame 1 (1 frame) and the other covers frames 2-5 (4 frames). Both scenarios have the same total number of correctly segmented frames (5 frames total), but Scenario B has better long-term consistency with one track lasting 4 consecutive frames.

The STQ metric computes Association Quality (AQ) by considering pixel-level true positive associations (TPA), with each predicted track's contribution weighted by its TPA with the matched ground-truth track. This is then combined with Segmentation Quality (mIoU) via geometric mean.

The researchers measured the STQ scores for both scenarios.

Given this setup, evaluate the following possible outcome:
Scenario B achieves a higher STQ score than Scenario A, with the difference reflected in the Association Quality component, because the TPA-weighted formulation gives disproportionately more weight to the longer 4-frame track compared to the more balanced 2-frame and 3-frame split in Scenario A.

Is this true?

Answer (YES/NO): YES